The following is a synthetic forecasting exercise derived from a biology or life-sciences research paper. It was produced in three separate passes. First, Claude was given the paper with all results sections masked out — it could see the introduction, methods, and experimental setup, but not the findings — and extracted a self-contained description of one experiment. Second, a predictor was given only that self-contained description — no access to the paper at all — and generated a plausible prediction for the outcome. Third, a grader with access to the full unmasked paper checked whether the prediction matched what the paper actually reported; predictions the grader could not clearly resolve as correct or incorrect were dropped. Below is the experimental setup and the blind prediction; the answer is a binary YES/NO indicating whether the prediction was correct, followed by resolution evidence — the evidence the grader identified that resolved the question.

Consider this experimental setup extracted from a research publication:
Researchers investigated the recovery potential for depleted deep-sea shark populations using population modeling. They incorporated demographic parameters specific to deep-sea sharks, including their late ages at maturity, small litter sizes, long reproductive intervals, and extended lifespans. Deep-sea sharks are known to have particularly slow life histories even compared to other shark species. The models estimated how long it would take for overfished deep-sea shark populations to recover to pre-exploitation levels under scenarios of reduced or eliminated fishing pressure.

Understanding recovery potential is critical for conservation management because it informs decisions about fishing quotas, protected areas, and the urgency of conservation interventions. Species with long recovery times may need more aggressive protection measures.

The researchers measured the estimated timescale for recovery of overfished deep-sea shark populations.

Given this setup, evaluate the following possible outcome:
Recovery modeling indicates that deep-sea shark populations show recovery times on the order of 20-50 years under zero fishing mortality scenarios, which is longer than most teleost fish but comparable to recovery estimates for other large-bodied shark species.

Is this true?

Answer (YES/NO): NO